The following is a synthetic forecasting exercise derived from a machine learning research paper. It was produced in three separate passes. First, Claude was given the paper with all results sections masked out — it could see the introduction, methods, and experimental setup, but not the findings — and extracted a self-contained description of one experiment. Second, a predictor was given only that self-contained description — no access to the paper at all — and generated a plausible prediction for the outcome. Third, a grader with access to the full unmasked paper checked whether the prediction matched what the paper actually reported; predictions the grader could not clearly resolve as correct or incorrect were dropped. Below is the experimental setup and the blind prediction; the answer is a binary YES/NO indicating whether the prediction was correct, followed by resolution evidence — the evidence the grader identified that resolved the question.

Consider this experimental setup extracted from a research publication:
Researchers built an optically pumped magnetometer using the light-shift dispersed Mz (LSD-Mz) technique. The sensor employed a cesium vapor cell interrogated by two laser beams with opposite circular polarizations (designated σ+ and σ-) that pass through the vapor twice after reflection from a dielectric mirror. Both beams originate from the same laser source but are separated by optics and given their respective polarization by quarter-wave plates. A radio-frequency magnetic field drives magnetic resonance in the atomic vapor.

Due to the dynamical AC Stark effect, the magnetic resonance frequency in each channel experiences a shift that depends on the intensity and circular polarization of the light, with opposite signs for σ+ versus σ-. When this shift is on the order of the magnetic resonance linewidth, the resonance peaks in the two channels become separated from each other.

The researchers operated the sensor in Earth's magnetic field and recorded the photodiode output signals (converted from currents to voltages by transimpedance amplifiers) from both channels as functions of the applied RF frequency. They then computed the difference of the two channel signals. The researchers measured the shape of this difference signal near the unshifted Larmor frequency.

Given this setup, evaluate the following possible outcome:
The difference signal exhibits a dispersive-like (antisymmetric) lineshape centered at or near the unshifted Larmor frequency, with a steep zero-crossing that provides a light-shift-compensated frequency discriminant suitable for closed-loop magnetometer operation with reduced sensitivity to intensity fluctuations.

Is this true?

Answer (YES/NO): YES